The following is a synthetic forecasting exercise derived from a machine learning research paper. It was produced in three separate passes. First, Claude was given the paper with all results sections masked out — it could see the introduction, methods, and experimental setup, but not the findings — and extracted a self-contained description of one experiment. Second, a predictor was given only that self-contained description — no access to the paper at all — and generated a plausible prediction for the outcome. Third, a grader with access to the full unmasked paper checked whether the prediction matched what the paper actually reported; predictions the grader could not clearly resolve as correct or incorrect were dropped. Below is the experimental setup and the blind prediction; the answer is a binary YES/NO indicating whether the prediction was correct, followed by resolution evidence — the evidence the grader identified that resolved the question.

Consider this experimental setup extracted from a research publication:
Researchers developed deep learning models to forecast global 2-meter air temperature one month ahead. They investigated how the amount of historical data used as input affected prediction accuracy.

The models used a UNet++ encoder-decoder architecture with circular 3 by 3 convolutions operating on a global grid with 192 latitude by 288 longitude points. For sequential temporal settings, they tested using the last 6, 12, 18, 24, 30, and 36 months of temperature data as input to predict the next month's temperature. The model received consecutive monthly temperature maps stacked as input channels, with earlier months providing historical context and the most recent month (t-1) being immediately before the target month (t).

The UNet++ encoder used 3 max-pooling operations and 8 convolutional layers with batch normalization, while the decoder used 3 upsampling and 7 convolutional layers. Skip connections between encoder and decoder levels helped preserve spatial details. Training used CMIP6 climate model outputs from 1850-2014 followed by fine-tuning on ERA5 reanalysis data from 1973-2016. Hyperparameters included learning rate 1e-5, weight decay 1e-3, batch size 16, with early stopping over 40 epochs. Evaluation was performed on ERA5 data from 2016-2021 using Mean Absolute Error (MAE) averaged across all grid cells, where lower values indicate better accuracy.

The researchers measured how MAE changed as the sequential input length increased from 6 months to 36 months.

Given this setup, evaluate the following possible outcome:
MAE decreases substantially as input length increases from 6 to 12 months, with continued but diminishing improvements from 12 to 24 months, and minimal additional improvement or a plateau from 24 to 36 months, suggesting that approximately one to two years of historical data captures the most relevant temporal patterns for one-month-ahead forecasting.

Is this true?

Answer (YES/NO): NO